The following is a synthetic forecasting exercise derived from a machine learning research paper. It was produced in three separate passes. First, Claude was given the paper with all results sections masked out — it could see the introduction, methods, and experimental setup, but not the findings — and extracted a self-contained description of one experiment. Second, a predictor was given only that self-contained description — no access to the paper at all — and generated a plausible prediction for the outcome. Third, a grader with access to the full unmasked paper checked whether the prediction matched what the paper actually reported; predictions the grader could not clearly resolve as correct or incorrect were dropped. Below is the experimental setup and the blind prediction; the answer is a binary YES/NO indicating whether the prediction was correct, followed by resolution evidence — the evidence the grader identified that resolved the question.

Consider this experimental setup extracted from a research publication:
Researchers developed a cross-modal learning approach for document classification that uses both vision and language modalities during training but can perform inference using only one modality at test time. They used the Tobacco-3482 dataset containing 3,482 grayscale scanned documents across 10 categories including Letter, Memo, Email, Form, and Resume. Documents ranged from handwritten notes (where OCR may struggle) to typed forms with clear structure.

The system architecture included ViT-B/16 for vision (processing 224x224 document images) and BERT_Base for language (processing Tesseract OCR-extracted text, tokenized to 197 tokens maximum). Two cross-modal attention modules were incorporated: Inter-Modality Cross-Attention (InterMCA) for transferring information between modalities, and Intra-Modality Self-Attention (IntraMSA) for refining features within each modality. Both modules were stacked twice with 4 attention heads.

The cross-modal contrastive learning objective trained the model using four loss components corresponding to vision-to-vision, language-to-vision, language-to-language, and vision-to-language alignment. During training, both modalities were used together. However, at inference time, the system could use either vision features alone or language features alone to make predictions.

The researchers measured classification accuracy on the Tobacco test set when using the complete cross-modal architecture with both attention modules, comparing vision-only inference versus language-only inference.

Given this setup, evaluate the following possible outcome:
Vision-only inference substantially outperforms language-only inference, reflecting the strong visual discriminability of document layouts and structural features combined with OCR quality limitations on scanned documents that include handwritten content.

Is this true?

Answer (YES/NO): NO